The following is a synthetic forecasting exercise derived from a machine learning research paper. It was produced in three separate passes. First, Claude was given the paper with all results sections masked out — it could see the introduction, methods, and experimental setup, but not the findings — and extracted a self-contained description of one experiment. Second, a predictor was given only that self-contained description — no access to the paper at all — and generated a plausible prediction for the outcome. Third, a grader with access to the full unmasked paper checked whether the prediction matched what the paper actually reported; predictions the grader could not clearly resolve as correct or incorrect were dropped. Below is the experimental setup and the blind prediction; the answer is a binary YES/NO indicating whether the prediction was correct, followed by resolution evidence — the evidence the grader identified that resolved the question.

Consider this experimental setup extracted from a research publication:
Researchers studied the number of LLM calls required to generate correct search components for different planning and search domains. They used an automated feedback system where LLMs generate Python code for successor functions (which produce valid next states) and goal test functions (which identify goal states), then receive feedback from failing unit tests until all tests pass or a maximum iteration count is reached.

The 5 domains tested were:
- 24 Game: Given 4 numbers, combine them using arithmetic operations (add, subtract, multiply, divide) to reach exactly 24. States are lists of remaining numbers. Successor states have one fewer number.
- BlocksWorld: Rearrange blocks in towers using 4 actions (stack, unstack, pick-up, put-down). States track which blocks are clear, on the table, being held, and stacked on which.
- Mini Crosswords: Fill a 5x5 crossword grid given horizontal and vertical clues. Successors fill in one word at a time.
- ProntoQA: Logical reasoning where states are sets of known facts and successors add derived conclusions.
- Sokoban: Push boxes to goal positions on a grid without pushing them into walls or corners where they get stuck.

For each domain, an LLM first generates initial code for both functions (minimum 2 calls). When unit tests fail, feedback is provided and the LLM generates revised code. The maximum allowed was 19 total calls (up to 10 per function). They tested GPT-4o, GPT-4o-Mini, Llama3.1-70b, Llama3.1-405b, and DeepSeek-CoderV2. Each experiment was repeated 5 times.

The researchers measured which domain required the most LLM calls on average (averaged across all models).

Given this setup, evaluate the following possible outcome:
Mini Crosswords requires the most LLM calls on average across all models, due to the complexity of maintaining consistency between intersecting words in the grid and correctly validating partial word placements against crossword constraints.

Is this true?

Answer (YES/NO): YES